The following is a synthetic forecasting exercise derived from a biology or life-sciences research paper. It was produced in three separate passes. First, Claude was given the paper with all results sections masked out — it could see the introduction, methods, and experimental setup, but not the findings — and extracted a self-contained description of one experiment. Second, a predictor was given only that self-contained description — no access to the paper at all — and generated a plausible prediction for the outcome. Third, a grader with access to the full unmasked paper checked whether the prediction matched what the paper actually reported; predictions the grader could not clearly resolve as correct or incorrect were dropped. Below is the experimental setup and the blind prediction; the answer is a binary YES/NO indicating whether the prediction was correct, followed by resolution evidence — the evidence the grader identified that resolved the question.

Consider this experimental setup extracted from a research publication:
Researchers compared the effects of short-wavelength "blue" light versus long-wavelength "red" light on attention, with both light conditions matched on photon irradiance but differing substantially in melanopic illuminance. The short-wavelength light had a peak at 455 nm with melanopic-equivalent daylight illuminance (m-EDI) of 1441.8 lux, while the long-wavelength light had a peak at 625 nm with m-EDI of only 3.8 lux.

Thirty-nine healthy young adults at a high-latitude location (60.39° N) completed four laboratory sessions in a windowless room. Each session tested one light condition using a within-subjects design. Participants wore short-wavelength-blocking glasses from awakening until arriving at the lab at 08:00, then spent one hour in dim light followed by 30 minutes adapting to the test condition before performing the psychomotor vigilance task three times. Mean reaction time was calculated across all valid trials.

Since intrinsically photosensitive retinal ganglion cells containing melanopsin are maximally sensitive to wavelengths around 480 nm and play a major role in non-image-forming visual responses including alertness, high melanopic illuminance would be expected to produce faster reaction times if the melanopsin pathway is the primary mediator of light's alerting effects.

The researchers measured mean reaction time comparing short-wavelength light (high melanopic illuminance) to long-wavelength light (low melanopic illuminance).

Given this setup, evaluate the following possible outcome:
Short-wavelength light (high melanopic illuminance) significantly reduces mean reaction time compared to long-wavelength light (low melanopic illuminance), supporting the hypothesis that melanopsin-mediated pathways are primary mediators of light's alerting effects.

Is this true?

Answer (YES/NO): NO